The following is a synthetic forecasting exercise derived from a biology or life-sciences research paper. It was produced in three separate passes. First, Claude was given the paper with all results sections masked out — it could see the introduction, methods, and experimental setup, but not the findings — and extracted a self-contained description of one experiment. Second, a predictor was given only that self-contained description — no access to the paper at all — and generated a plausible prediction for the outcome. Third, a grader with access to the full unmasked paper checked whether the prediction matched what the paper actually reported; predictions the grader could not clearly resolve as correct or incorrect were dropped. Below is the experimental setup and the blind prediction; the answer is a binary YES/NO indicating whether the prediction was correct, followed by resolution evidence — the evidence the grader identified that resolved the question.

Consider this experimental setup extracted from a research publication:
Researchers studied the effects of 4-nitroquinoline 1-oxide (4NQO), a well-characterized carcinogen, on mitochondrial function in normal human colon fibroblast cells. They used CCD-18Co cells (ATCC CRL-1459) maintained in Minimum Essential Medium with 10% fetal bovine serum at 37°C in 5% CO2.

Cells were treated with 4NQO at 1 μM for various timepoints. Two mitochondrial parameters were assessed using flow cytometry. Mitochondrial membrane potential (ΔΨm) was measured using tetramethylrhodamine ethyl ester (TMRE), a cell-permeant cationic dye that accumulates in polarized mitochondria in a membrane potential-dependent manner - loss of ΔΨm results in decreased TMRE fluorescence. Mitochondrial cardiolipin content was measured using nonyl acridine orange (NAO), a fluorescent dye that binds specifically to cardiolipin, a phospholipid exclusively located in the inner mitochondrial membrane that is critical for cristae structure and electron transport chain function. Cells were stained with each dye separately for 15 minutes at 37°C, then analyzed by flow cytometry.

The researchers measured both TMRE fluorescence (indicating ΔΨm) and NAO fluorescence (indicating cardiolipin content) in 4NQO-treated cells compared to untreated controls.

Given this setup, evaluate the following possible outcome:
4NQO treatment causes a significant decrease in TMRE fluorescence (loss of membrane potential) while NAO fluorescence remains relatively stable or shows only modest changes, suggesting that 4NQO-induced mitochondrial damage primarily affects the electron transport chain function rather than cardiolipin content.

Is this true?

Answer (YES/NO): NO